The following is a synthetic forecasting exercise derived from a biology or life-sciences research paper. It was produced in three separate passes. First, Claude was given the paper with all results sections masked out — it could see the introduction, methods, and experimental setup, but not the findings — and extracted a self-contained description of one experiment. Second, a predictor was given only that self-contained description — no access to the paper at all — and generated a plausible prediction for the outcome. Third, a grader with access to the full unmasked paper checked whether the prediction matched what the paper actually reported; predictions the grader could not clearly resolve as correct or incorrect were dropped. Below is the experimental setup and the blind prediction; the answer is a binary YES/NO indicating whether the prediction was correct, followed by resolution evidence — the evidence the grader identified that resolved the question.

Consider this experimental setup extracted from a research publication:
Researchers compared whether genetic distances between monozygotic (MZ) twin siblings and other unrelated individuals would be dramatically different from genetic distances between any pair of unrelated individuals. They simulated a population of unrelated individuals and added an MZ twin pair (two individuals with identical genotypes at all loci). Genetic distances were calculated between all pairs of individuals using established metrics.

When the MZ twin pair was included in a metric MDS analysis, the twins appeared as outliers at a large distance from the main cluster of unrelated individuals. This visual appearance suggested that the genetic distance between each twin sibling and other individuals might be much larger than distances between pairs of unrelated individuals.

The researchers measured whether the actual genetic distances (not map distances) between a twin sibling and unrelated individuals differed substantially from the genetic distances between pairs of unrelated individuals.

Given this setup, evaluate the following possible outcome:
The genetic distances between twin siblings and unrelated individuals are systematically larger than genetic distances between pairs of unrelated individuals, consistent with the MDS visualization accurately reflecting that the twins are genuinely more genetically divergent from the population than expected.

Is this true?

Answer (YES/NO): NO